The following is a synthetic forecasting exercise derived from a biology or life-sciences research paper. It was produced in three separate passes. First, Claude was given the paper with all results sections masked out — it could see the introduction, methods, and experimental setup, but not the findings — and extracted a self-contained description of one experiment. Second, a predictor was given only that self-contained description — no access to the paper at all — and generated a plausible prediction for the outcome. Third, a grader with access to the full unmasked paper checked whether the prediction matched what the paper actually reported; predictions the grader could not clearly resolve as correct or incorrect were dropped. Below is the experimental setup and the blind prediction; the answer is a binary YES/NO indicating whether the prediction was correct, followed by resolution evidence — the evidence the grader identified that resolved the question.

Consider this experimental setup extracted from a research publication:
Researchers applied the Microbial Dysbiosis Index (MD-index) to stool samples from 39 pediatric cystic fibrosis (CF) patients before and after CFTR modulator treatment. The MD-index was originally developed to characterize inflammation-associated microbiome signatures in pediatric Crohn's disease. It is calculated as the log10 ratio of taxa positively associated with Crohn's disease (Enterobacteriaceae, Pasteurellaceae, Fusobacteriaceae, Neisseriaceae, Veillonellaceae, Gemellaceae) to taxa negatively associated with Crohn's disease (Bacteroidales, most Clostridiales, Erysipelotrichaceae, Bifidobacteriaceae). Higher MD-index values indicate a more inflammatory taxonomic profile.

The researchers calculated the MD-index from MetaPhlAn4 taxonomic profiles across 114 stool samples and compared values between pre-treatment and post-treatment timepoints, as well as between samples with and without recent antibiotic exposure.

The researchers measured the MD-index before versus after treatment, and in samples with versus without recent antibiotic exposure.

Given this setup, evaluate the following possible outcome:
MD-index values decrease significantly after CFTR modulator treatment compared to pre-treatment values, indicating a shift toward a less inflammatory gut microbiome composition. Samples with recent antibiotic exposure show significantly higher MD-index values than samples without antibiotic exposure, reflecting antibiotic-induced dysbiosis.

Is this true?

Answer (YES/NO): NO